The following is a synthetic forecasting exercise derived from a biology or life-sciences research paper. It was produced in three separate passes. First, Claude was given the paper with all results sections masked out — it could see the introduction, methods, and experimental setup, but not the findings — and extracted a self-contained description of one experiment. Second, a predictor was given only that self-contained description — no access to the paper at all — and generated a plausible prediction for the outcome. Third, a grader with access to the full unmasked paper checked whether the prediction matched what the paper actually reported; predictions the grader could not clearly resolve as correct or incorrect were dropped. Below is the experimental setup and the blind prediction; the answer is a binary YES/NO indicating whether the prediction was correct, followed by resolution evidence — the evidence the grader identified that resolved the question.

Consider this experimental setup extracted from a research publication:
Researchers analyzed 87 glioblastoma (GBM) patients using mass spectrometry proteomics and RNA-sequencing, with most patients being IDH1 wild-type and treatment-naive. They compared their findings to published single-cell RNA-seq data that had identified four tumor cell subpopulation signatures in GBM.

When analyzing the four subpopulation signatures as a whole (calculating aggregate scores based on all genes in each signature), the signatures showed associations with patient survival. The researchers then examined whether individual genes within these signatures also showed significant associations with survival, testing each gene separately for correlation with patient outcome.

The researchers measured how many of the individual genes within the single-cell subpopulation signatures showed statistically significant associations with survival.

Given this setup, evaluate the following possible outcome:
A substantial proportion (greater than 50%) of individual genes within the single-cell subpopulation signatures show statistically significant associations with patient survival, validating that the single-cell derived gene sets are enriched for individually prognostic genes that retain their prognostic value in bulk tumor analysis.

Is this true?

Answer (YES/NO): NO